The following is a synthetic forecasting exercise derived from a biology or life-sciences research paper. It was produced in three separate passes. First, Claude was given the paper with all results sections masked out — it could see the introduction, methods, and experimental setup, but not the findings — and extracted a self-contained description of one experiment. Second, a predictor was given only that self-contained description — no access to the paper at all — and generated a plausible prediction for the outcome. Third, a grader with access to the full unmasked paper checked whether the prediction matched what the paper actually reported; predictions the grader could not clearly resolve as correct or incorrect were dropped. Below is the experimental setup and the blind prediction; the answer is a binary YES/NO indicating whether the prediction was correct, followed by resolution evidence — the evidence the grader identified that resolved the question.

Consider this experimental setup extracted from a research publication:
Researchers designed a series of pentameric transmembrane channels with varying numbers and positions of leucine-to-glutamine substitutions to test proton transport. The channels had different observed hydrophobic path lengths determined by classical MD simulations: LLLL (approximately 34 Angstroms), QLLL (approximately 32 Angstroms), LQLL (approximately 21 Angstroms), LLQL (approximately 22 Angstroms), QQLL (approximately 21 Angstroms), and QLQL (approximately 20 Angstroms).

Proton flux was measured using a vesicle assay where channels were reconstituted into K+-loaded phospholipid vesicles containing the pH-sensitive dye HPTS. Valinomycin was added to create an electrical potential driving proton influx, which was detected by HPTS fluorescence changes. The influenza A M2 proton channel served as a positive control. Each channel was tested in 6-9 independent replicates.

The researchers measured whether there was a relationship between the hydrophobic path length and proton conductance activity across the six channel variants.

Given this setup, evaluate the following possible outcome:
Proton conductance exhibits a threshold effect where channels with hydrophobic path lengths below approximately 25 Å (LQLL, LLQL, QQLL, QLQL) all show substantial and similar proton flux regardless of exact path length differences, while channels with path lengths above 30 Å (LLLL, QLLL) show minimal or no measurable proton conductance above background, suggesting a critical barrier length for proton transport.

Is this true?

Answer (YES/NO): YES